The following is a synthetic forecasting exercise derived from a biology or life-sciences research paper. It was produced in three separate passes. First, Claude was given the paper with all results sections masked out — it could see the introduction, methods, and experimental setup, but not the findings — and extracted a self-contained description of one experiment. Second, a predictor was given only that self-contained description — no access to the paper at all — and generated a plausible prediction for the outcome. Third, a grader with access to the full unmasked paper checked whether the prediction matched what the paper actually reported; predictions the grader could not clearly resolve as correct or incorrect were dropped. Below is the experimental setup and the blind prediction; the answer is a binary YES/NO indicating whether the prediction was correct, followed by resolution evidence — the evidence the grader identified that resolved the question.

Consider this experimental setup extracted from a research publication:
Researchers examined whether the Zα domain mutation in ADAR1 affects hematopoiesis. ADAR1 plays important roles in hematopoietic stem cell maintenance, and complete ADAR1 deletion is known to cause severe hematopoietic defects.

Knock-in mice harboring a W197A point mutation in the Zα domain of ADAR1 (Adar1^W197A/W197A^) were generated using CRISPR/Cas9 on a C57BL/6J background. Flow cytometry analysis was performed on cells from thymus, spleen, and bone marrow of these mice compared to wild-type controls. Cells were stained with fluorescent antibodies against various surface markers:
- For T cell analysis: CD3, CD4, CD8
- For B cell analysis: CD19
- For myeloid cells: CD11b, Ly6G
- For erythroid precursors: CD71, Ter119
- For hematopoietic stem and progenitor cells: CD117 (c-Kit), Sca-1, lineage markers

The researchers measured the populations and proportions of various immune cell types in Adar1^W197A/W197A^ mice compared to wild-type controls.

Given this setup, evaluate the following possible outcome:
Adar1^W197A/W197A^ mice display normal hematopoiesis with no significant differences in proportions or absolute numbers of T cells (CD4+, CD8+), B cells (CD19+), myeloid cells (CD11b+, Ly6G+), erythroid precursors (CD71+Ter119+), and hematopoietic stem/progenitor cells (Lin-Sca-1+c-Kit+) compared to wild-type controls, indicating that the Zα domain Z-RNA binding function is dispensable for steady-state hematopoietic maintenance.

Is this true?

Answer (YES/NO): NO